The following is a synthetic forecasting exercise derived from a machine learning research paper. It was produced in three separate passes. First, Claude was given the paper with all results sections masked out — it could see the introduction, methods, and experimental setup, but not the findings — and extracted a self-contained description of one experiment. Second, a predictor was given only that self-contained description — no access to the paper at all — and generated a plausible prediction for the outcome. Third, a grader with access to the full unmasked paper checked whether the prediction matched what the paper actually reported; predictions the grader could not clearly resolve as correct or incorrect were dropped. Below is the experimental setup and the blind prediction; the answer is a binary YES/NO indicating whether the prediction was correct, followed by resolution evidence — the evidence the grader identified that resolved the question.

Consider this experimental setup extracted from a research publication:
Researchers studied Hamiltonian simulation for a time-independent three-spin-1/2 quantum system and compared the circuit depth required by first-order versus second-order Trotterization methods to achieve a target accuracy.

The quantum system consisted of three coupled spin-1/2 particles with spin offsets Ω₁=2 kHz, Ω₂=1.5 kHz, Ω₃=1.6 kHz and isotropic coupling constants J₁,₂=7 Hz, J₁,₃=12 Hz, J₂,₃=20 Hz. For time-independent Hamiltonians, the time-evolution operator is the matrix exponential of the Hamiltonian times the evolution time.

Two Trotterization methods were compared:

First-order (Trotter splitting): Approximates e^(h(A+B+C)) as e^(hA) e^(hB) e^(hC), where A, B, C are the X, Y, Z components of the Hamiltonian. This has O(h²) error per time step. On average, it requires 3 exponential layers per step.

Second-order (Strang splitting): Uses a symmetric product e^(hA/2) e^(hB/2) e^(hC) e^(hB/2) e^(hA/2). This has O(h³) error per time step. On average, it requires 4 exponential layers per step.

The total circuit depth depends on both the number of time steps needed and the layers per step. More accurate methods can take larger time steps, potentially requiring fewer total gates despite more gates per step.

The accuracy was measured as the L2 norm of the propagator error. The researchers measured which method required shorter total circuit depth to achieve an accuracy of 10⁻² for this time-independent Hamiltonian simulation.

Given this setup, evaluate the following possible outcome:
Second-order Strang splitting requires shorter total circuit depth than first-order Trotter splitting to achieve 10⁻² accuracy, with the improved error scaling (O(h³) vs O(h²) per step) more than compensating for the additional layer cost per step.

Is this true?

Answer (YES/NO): YES